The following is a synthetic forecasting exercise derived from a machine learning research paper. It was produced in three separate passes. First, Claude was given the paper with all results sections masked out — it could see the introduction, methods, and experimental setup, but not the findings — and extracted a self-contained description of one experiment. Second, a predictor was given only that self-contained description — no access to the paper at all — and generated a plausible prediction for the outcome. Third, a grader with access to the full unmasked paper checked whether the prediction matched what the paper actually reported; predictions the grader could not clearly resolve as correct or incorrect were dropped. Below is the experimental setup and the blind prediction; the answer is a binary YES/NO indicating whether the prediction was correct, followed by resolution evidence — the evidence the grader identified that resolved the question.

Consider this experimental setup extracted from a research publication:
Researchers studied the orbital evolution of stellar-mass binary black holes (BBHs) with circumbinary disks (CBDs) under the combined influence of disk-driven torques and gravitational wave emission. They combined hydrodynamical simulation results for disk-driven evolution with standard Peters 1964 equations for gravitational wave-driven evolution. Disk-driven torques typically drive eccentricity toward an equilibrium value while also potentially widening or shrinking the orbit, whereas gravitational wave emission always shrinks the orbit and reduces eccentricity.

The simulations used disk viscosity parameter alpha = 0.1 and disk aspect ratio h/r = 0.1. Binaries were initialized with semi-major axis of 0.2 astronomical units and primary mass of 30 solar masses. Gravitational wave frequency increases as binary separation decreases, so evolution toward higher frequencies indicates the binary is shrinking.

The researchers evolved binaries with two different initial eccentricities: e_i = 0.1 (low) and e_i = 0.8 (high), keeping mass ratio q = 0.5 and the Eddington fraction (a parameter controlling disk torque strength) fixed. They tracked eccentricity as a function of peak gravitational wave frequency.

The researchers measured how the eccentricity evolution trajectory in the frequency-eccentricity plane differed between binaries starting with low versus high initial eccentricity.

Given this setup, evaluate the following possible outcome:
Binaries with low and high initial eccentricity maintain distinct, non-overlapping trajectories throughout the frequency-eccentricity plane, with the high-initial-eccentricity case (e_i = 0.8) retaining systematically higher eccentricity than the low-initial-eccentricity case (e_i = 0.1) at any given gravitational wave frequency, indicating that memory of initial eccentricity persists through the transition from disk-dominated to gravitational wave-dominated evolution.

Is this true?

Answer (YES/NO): NO